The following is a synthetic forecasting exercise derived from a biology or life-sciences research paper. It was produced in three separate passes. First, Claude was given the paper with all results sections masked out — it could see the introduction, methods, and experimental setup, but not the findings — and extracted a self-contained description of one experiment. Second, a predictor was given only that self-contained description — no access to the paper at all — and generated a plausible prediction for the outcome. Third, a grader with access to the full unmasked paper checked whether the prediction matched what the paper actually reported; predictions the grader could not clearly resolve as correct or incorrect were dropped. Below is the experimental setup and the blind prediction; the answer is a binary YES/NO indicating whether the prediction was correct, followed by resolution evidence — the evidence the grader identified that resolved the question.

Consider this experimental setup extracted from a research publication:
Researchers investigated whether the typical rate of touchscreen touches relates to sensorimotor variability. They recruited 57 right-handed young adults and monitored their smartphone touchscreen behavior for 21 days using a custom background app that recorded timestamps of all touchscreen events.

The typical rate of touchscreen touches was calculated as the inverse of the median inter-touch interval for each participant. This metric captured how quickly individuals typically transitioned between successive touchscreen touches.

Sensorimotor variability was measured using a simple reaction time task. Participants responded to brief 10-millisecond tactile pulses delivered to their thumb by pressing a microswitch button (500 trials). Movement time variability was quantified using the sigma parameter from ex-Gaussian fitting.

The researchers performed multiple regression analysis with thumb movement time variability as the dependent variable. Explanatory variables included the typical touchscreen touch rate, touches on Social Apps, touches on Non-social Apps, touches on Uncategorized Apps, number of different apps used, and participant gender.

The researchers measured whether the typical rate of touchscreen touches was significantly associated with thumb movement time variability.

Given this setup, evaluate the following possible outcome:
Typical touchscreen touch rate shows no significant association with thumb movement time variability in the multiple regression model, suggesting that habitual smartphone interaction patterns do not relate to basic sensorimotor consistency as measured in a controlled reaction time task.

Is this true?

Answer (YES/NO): NO